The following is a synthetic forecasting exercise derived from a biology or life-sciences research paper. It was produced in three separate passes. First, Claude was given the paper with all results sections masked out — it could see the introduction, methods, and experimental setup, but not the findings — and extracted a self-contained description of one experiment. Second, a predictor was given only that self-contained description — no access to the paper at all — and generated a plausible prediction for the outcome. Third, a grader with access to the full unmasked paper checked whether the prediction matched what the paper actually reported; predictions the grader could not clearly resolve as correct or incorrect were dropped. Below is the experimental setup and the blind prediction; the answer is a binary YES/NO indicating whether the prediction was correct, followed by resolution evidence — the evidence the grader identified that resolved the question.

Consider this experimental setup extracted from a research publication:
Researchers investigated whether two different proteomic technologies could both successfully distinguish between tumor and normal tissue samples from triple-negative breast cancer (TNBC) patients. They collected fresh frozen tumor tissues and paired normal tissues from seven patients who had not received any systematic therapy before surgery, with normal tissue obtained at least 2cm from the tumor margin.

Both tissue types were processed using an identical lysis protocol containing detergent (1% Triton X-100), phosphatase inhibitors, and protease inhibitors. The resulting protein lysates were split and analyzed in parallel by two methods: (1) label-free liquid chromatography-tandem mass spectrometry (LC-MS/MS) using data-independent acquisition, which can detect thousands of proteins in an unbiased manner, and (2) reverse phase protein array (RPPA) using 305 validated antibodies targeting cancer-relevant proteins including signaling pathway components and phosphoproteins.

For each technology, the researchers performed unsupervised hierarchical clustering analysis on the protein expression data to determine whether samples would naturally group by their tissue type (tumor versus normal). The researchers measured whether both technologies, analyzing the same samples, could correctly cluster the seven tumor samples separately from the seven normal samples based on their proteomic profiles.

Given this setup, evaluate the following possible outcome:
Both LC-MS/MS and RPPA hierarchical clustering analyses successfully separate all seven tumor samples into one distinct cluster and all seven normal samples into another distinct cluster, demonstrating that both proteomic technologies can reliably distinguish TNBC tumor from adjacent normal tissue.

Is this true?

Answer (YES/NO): NO